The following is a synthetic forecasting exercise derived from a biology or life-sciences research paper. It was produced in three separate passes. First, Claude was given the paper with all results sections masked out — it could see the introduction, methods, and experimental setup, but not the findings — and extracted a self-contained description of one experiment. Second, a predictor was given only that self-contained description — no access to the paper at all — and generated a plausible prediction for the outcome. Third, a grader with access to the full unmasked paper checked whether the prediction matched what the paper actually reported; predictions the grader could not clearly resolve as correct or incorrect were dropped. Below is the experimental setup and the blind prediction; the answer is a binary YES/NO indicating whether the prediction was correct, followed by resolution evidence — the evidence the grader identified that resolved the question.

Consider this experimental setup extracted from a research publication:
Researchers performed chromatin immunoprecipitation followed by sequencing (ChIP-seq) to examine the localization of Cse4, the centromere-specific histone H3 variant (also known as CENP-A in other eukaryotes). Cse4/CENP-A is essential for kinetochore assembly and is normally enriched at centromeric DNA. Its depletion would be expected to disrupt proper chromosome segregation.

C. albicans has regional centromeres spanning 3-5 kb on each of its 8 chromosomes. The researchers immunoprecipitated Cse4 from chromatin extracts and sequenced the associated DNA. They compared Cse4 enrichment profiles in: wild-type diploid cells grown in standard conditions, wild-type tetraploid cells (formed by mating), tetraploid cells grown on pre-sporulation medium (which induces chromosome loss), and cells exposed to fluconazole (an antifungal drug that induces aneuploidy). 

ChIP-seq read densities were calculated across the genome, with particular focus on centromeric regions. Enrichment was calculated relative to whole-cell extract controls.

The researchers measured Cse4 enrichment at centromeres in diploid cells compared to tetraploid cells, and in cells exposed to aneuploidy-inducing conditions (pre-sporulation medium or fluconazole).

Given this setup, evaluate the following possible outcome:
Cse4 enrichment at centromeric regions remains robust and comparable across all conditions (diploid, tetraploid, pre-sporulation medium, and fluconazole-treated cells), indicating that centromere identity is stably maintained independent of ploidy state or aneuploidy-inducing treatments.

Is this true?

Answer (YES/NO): NO